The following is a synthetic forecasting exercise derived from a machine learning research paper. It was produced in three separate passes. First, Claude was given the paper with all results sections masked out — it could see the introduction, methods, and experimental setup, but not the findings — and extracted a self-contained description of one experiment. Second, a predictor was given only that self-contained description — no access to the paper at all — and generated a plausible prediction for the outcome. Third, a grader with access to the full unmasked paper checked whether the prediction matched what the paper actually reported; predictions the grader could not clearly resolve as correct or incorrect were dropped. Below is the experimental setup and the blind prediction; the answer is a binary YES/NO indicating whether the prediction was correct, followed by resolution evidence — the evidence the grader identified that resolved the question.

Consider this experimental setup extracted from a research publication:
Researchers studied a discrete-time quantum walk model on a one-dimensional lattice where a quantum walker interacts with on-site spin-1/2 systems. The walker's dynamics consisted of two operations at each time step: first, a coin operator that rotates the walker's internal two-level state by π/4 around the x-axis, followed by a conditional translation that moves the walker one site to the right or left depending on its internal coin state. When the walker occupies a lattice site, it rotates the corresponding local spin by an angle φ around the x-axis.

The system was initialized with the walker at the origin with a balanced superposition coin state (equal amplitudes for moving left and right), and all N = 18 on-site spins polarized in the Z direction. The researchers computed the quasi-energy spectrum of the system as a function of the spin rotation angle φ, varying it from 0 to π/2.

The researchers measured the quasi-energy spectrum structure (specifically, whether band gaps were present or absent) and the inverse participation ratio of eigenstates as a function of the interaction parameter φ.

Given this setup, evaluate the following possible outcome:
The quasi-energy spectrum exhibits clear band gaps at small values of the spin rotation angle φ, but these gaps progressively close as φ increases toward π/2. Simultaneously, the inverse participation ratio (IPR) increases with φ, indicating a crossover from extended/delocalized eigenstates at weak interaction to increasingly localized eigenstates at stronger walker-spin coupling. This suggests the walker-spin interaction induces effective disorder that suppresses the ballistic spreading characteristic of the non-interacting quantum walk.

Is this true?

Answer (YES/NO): NO